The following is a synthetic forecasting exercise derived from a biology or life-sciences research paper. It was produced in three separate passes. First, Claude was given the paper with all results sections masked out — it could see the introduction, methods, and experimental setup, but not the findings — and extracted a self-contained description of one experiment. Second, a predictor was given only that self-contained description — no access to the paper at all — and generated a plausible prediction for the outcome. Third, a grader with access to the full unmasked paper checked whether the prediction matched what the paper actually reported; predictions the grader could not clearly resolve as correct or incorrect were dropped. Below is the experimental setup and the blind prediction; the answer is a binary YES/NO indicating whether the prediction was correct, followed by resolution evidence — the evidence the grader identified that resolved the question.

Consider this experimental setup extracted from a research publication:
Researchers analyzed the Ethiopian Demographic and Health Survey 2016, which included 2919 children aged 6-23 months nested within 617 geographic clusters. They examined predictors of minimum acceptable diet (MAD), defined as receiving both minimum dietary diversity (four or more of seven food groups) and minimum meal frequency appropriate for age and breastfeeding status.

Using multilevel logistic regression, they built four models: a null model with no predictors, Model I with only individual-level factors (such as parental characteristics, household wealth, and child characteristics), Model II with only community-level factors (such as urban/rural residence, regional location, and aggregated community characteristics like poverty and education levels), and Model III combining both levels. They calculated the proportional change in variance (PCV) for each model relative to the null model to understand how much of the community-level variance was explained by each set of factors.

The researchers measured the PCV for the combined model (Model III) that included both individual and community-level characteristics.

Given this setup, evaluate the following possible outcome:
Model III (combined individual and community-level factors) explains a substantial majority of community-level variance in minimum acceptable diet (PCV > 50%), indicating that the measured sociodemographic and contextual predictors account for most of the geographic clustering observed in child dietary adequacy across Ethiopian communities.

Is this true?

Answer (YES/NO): NO